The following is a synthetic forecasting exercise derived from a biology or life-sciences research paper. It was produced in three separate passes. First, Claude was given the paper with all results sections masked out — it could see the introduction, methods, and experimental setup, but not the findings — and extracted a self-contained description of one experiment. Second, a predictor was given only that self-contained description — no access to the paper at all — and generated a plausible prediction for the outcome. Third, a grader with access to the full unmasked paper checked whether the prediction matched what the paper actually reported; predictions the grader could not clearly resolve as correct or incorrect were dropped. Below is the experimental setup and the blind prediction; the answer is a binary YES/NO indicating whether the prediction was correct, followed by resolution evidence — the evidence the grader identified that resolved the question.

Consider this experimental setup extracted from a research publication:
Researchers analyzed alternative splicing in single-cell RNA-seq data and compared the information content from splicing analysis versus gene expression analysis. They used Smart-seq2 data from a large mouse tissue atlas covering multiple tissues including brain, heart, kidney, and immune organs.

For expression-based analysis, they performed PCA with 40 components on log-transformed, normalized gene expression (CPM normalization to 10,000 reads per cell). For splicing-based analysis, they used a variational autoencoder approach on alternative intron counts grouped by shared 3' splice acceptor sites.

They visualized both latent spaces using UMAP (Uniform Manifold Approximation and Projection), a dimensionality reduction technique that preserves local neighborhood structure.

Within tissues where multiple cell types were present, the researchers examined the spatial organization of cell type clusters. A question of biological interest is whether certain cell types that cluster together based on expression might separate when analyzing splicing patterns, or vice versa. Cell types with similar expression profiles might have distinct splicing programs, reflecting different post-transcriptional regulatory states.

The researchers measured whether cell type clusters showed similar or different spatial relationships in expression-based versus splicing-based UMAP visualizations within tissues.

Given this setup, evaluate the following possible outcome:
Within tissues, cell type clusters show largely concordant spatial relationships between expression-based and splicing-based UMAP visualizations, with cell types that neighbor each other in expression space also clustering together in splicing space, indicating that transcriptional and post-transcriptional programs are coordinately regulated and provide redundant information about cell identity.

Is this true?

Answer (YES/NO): NO